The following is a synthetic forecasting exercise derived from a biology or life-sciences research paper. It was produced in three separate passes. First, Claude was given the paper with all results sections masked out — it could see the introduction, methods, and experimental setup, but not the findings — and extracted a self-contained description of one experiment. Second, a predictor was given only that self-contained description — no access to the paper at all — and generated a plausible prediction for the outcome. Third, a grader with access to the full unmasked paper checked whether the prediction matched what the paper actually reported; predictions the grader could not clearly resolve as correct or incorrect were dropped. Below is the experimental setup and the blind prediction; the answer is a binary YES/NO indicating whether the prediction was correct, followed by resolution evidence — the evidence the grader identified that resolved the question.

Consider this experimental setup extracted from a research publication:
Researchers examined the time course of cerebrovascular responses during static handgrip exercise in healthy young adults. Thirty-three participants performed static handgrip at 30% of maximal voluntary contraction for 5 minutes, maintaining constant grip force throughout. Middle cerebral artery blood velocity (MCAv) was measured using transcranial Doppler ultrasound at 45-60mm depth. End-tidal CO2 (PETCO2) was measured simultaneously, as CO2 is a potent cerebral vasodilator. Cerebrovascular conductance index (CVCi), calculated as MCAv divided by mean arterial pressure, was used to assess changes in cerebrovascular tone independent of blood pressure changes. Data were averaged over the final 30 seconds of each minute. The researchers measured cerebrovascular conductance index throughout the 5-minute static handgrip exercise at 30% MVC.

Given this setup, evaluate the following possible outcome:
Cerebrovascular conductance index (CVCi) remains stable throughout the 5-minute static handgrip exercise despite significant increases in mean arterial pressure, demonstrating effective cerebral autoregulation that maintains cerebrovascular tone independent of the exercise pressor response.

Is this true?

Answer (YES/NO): NO